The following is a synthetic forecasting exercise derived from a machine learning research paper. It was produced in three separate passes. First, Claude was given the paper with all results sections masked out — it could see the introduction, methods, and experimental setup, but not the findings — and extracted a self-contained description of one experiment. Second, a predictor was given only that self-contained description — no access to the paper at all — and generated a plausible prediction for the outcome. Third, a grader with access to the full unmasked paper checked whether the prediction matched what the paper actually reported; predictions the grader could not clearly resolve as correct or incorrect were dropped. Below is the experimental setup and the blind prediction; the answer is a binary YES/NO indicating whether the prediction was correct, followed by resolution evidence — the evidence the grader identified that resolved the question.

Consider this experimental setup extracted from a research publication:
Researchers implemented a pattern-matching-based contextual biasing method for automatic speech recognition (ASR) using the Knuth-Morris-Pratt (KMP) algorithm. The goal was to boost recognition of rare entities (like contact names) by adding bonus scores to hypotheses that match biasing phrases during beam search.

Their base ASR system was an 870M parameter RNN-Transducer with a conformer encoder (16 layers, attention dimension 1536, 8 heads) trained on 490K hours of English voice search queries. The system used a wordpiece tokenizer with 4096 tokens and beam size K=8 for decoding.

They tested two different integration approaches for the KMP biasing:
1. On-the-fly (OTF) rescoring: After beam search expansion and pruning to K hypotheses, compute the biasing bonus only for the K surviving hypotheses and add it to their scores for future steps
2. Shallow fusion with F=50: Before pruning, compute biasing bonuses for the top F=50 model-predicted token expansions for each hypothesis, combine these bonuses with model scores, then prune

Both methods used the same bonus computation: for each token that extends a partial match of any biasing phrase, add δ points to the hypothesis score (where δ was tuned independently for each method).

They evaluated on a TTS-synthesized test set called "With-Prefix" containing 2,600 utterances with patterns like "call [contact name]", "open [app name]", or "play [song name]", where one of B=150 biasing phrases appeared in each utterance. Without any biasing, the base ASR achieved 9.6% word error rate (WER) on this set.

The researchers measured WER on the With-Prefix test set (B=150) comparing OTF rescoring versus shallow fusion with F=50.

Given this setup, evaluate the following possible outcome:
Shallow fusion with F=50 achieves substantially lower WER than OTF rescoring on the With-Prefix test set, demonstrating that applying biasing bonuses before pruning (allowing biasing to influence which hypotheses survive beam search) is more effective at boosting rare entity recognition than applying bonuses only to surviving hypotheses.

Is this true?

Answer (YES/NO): YES